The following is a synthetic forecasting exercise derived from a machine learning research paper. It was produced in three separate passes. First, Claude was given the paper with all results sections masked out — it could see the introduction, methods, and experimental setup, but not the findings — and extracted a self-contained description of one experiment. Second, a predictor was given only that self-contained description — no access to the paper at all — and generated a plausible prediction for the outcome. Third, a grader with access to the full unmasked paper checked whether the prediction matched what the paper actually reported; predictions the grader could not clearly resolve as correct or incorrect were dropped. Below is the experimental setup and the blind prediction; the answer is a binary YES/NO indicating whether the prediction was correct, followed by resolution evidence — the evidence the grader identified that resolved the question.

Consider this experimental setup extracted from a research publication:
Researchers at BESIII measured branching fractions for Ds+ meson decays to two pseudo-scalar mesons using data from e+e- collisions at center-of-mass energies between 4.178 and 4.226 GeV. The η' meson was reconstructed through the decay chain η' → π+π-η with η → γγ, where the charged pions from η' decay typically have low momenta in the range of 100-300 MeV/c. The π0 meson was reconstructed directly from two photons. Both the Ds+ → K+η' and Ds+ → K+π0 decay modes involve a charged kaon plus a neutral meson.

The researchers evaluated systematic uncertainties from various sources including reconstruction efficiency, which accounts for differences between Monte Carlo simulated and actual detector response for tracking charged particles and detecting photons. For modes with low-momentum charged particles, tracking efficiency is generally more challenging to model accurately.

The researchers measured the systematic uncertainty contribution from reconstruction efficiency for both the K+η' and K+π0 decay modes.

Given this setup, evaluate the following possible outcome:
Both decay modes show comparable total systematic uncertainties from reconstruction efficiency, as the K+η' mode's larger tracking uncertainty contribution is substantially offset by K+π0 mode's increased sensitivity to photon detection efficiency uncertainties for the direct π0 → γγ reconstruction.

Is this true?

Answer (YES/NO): NO